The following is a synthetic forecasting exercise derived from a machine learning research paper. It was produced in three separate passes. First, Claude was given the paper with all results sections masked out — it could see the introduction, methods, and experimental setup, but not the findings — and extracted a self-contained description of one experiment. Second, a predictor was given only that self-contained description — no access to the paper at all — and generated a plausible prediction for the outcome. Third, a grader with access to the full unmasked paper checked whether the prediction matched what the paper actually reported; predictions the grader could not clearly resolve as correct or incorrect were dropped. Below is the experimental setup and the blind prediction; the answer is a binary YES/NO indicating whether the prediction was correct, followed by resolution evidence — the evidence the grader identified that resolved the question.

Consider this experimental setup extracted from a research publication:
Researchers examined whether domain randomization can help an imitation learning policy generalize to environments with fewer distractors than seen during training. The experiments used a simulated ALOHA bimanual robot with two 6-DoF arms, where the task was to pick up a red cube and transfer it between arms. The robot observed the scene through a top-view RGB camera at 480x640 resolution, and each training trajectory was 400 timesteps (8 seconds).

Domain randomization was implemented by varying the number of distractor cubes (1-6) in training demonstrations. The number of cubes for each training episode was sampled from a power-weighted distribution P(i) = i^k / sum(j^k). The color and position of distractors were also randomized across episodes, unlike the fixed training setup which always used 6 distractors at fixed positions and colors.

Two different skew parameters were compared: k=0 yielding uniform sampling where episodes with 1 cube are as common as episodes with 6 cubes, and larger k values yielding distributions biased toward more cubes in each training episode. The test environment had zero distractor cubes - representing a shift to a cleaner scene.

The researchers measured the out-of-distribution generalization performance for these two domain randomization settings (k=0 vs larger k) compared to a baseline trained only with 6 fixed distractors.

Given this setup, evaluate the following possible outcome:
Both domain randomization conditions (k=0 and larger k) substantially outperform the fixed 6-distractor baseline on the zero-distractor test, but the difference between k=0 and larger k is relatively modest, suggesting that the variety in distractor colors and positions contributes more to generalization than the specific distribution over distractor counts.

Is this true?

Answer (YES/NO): NO